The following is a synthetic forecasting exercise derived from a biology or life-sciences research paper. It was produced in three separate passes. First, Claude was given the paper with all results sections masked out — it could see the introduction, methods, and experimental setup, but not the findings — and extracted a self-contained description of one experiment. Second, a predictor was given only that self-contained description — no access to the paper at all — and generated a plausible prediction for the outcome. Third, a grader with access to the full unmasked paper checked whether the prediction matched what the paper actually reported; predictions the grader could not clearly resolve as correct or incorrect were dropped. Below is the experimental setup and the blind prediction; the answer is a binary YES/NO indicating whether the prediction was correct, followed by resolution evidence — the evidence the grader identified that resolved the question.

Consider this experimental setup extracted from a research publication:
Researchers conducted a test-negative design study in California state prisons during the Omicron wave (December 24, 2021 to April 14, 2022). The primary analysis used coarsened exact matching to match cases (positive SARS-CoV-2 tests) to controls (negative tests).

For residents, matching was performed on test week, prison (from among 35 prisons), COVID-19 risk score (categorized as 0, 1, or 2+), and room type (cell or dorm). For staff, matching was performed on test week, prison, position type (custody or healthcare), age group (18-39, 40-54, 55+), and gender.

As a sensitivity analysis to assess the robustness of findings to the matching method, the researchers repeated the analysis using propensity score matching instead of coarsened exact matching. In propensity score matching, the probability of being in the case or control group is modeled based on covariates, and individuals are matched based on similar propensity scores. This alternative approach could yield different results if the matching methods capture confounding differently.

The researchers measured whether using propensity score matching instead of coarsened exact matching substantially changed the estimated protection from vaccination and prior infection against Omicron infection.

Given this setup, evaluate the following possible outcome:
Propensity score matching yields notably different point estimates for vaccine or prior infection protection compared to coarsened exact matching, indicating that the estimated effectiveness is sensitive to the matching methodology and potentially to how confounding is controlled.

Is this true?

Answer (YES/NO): NO